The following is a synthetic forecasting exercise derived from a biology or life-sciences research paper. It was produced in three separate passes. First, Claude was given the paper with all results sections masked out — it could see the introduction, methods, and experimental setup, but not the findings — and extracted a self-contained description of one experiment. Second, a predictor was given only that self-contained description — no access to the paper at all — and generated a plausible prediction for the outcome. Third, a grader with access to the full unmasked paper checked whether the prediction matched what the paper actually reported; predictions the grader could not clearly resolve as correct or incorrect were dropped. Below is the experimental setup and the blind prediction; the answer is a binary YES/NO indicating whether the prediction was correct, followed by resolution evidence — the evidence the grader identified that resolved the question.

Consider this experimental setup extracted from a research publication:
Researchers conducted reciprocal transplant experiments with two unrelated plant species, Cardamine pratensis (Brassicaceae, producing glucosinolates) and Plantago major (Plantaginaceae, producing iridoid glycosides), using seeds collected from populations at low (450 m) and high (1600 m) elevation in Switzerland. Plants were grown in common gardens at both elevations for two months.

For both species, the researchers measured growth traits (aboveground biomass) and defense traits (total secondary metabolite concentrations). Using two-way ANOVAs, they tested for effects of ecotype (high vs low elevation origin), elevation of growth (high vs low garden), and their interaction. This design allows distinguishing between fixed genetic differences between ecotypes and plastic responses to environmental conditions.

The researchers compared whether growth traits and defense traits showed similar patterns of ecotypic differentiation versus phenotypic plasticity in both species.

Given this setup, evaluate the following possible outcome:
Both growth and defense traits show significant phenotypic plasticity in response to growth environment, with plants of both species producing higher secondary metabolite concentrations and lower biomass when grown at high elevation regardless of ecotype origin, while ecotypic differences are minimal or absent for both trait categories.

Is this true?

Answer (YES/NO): NO